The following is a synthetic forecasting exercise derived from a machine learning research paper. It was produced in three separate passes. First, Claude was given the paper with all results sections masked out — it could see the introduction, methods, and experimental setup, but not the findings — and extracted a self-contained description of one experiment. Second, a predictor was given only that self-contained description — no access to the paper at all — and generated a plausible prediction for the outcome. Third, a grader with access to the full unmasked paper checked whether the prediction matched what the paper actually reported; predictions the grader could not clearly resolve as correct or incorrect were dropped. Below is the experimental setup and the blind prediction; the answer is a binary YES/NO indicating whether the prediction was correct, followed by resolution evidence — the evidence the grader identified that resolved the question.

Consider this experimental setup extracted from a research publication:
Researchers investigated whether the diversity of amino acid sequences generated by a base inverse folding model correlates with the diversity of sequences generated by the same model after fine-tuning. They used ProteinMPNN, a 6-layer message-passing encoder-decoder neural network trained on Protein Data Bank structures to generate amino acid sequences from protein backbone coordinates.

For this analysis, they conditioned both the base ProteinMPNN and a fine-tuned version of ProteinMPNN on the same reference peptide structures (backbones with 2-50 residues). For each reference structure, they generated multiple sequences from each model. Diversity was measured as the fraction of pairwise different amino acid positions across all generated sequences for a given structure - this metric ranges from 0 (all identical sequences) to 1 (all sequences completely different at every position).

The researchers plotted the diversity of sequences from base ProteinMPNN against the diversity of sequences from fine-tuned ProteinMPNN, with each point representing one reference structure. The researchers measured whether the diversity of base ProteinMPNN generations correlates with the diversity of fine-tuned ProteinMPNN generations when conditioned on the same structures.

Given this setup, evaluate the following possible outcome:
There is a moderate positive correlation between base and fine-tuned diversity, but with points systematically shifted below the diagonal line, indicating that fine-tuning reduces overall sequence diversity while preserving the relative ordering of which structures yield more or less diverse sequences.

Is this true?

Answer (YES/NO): NO